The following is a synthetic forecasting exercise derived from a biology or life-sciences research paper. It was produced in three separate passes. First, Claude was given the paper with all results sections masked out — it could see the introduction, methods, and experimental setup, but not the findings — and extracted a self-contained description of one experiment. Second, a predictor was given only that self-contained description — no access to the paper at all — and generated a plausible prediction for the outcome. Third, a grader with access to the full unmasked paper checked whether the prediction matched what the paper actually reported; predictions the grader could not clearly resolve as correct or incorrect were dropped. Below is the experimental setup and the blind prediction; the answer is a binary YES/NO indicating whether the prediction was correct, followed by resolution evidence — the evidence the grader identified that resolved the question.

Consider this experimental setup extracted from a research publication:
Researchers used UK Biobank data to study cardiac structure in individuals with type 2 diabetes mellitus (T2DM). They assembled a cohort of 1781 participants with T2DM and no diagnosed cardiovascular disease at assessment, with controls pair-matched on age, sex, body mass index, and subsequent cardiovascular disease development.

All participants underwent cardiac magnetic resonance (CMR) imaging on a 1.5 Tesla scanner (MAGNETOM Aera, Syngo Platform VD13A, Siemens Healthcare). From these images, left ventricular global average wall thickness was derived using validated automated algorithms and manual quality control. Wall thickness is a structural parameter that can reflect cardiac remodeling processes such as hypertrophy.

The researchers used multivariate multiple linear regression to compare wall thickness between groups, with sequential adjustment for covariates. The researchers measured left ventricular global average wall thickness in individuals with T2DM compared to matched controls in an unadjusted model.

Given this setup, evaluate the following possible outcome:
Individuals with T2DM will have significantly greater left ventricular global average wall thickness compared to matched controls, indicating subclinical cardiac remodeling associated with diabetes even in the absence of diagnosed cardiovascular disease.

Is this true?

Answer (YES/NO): YES